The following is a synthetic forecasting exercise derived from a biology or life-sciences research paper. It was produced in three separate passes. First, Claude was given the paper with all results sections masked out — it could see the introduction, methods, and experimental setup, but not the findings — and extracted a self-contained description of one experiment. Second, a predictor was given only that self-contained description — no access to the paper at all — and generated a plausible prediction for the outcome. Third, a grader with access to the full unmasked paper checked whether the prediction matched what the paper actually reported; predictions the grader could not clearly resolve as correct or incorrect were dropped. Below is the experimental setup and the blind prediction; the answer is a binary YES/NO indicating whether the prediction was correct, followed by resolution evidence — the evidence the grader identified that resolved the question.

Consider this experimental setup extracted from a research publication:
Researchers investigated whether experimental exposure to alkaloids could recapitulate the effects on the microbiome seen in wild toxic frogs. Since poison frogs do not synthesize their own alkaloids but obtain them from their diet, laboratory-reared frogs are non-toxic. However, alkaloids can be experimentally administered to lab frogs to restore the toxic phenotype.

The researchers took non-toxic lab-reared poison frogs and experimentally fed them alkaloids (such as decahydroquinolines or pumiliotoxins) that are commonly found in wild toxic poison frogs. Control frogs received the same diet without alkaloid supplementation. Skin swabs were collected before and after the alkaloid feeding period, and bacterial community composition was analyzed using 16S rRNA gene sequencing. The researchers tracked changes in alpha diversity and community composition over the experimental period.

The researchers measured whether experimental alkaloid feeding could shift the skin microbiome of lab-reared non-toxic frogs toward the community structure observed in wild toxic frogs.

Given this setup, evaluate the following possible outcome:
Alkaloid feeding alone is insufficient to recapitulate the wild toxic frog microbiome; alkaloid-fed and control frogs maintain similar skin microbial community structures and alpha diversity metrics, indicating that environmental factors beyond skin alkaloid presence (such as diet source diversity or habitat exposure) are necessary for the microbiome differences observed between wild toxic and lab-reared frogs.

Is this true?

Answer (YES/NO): NO